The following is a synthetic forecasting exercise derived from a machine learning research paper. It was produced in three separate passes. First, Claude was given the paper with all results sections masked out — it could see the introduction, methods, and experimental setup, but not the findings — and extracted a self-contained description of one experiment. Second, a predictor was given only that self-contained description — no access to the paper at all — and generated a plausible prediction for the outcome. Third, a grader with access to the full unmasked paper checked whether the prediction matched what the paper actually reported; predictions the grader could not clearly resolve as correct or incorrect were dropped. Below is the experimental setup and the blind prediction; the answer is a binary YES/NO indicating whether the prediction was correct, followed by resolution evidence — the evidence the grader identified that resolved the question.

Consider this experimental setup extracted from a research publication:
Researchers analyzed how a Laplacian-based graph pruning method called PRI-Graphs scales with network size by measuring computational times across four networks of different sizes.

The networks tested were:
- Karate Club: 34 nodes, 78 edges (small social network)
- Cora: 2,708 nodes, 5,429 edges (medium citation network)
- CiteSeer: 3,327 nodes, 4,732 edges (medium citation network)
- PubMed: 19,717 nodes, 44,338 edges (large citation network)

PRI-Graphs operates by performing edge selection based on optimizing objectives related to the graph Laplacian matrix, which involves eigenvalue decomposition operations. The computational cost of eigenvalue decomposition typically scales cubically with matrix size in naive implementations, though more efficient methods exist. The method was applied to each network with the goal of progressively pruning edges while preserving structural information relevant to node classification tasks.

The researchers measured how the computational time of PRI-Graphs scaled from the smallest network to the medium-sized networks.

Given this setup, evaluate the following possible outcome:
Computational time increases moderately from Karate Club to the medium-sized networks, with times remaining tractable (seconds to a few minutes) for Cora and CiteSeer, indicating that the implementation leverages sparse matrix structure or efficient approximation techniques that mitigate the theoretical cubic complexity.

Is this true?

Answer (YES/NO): NO